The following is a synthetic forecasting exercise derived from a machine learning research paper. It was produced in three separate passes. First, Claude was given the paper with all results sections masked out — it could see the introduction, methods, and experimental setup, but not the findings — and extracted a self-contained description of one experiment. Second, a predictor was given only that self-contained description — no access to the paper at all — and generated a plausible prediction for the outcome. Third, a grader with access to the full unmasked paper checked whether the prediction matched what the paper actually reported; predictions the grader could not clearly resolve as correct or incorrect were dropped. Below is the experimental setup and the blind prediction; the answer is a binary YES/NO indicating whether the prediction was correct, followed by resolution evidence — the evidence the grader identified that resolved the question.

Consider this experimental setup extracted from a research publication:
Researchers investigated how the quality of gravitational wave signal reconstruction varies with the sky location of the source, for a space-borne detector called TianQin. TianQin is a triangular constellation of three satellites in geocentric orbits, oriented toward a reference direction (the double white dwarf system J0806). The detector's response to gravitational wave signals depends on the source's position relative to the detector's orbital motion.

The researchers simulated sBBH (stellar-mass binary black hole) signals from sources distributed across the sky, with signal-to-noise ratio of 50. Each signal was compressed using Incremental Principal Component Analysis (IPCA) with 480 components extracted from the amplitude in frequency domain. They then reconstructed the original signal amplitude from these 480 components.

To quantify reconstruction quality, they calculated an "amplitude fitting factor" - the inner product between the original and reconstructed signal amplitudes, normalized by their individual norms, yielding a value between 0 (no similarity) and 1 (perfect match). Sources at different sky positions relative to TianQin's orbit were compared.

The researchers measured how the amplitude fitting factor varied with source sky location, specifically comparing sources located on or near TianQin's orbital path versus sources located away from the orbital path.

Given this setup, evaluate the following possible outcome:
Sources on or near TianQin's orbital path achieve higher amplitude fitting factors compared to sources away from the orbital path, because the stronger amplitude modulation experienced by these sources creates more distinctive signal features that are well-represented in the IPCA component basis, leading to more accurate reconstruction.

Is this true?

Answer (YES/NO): NO